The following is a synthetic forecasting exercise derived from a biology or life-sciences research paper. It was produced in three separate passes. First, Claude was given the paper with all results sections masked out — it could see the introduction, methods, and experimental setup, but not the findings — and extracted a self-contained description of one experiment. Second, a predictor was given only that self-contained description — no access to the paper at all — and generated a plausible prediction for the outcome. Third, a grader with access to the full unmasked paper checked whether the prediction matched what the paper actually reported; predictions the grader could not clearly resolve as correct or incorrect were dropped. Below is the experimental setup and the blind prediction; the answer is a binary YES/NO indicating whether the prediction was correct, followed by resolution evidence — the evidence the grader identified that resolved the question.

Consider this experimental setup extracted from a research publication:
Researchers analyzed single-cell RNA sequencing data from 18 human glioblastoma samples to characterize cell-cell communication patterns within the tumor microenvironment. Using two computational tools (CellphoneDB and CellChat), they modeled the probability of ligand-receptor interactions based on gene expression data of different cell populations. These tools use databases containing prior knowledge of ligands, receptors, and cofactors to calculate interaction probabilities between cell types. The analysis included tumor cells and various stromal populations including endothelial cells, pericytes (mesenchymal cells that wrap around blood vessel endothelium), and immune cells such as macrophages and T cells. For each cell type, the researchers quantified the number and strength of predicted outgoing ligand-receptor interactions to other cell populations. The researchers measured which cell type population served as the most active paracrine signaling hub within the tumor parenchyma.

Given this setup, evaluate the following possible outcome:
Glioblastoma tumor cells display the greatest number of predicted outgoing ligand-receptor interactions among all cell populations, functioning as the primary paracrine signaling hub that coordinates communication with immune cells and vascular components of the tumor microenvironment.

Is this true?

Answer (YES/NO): NO